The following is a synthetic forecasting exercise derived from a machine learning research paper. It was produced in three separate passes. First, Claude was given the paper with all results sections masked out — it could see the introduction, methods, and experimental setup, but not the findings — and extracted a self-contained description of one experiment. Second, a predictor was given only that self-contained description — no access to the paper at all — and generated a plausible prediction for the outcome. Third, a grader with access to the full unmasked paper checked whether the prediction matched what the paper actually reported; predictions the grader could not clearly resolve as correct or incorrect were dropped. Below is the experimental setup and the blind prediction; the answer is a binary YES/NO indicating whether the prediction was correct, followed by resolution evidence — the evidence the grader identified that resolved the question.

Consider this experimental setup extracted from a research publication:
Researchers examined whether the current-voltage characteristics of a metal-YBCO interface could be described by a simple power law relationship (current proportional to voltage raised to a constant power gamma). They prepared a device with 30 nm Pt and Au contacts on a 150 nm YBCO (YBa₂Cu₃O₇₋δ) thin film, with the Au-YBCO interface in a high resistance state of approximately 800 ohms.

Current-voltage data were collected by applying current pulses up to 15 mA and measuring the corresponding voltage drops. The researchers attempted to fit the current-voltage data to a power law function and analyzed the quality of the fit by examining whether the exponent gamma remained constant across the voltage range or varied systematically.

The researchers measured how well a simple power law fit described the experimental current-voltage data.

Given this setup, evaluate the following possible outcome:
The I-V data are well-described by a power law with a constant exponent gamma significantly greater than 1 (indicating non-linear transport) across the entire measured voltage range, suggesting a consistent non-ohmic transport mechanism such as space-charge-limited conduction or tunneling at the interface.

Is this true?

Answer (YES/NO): NO